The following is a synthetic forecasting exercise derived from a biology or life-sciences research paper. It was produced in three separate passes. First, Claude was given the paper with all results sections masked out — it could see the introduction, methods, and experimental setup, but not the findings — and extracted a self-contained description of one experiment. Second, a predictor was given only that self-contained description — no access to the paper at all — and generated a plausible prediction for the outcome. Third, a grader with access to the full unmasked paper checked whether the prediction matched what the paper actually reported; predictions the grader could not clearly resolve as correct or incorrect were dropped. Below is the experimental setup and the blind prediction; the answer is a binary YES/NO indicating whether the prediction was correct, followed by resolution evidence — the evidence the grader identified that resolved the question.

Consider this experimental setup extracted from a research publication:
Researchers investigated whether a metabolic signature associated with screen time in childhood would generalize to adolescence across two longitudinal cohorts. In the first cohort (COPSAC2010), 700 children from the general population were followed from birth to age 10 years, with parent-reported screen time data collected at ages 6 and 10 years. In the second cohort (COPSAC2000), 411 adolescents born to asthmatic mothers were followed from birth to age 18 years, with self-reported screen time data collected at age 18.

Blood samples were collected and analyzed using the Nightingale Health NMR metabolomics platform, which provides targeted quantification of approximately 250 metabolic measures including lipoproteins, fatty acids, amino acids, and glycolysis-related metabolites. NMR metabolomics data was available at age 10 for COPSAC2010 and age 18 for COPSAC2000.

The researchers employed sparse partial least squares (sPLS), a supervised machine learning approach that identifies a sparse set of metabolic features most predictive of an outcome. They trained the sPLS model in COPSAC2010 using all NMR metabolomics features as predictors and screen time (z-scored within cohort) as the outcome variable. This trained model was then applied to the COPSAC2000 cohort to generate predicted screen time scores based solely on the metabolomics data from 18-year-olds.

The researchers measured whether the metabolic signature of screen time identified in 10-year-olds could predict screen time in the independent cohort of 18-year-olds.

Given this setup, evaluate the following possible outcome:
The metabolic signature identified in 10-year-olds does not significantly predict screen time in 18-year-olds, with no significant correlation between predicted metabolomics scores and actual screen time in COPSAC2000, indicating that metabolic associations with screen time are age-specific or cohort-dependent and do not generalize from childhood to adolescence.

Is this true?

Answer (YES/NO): NO